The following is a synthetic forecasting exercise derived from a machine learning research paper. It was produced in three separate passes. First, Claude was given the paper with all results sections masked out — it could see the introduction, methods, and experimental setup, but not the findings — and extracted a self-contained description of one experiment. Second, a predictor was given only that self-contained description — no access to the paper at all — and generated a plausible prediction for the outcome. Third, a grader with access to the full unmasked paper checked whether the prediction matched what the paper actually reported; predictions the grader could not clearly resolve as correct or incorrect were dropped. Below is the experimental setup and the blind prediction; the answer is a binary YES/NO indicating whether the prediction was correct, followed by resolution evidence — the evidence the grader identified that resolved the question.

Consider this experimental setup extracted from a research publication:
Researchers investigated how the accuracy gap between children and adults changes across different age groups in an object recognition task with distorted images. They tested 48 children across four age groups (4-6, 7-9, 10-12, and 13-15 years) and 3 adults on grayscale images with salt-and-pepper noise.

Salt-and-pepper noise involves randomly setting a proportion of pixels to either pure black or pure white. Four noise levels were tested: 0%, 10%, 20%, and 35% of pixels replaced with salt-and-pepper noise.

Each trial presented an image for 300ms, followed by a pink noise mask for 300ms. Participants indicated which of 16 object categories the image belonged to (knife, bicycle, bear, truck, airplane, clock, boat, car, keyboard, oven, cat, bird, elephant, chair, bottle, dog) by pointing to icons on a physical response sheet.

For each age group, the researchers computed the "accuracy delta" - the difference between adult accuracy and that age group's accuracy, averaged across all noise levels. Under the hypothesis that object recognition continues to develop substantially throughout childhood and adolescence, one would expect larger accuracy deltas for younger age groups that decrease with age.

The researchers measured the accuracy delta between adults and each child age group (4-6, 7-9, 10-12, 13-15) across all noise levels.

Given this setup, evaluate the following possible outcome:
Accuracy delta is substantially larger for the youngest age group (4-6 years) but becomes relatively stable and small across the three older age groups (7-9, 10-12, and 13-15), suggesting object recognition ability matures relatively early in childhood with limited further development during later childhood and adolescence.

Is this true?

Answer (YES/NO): YES